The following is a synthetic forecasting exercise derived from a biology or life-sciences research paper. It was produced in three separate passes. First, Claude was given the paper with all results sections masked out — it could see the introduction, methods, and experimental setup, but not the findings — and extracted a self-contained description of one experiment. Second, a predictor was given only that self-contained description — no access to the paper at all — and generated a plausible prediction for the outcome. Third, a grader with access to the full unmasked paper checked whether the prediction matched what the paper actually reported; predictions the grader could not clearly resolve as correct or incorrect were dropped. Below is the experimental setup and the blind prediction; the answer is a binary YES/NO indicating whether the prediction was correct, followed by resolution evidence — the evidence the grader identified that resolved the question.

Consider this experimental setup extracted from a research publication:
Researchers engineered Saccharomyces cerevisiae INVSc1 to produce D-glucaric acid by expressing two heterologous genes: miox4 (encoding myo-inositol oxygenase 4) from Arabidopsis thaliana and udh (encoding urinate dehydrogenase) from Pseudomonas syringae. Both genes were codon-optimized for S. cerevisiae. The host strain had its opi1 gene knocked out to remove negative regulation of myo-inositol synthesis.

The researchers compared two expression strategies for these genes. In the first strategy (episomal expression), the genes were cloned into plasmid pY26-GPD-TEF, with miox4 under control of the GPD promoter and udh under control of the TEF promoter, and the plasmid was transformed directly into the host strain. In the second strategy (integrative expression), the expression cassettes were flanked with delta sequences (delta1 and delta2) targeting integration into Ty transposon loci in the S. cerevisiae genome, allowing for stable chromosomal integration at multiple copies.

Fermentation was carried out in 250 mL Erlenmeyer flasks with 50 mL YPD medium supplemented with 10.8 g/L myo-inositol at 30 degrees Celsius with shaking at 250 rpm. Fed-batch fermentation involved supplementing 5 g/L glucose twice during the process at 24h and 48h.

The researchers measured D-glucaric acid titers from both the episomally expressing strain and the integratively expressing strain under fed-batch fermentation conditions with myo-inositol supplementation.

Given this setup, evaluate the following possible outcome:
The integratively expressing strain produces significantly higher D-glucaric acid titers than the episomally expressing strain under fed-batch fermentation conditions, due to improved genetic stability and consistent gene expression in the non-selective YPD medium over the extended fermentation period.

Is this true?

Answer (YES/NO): NO